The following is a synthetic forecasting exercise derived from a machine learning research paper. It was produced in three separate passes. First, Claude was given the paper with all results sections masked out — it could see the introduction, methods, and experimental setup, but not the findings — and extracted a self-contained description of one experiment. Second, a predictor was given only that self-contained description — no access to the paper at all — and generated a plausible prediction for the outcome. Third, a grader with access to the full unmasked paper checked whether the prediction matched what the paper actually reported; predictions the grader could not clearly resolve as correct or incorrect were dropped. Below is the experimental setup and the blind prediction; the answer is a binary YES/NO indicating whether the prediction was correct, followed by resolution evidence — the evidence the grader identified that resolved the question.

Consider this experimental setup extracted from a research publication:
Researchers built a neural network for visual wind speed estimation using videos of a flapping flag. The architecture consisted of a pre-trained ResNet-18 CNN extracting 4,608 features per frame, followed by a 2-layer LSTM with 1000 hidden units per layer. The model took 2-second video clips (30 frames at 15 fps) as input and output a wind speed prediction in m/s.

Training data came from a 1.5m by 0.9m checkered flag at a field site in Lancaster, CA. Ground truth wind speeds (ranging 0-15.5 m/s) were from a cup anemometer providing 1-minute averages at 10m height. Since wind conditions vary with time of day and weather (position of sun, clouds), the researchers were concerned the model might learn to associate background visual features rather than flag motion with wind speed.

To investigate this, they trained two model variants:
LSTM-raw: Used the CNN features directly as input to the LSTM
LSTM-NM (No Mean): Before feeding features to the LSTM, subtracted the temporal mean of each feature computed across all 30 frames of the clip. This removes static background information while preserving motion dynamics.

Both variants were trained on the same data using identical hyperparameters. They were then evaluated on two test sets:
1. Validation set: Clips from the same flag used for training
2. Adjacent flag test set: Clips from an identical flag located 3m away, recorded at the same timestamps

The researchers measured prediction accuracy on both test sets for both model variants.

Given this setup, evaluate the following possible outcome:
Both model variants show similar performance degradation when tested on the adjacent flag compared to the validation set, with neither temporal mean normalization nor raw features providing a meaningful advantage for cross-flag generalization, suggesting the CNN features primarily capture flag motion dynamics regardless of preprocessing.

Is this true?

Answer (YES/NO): NO